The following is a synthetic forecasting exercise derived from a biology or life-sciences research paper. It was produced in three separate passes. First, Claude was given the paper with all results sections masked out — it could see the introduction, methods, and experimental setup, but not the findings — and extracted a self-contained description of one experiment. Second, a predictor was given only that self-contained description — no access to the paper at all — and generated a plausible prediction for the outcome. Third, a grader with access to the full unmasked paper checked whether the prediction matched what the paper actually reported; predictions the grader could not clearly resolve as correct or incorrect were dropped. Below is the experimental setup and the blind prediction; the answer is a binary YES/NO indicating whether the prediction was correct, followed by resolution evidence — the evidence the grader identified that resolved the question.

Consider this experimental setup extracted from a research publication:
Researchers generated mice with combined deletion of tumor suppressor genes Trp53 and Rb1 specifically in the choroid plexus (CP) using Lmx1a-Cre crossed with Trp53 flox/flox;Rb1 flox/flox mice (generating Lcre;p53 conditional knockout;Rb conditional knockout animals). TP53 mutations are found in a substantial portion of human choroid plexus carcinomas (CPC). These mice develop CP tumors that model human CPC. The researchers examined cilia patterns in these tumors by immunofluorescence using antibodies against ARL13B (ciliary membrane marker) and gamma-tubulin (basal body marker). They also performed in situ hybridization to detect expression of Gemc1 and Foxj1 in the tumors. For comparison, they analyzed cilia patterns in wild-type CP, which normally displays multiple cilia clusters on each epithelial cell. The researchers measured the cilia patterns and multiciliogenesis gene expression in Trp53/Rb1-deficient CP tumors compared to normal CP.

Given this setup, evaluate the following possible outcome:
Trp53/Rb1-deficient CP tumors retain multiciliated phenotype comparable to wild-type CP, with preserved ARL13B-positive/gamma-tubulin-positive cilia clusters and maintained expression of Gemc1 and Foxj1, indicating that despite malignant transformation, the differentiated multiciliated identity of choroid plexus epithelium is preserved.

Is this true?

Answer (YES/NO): NO